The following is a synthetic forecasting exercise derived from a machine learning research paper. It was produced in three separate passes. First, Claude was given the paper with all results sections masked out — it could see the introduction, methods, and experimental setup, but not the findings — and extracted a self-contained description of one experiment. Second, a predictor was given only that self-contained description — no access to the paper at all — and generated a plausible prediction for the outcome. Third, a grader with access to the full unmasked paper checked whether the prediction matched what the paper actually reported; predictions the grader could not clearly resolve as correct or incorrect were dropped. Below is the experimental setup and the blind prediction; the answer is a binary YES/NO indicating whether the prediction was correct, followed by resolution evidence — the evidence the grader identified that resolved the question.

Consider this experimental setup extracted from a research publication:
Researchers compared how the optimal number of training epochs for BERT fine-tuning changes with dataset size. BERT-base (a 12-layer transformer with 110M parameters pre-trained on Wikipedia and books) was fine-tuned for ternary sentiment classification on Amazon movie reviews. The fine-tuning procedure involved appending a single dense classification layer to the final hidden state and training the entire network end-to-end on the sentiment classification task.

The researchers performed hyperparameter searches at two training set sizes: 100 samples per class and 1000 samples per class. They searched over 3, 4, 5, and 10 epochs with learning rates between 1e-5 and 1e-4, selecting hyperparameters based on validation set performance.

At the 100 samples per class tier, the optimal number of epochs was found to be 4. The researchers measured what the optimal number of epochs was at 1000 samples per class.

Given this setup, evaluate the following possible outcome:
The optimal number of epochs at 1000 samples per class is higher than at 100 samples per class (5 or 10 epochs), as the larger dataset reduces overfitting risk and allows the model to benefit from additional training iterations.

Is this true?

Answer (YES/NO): NO